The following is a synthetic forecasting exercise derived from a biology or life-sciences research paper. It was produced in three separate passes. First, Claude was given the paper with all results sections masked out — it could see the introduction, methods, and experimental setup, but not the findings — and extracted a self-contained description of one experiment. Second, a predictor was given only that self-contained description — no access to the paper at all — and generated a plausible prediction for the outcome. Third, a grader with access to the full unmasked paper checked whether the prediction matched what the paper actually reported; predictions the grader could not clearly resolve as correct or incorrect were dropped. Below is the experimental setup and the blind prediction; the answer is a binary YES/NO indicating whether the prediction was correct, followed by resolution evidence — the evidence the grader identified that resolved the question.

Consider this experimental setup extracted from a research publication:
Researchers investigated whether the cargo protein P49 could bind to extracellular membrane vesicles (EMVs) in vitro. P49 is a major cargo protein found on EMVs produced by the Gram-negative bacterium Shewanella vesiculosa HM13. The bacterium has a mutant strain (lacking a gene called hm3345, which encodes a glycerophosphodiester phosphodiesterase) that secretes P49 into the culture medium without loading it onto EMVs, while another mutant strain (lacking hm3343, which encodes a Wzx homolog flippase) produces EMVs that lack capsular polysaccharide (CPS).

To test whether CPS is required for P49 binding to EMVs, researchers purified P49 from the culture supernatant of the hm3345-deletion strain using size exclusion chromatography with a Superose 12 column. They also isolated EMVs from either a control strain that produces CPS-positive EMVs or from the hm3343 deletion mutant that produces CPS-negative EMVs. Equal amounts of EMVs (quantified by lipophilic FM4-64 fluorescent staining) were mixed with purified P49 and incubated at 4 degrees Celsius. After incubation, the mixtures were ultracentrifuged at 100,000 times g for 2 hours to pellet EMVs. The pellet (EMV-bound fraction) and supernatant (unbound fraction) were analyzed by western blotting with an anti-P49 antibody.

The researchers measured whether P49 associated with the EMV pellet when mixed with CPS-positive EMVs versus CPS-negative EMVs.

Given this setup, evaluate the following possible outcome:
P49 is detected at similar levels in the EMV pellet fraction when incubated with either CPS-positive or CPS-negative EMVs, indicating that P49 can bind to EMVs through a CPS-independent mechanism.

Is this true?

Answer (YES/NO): NO